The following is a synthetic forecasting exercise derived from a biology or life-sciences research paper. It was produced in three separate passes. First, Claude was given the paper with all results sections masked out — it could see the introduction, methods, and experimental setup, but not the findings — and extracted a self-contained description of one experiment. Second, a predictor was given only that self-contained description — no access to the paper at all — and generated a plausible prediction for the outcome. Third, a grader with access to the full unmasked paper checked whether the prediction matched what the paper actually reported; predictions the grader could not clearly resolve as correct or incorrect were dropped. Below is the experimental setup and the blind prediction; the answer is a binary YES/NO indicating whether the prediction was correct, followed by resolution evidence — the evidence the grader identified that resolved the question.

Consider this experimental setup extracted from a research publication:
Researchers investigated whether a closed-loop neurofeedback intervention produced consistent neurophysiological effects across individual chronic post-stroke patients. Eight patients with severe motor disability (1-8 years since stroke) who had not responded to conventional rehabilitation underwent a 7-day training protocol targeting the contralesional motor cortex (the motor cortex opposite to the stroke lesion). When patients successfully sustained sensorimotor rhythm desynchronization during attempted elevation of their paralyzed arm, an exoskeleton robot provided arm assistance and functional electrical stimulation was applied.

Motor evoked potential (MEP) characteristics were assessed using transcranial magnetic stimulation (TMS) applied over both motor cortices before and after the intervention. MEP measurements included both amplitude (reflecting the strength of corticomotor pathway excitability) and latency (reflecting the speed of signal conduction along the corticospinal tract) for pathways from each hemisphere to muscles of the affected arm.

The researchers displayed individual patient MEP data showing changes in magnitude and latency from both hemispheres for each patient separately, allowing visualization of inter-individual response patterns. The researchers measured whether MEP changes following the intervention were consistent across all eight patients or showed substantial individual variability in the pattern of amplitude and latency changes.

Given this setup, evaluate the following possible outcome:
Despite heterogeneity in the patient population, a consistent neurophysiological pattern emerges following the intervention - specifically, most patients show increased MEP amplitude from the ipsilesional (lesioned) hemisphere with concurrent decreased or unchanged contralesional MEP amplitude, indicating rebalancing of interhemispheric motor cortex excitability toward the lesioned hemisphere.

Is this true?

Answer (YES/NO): NO